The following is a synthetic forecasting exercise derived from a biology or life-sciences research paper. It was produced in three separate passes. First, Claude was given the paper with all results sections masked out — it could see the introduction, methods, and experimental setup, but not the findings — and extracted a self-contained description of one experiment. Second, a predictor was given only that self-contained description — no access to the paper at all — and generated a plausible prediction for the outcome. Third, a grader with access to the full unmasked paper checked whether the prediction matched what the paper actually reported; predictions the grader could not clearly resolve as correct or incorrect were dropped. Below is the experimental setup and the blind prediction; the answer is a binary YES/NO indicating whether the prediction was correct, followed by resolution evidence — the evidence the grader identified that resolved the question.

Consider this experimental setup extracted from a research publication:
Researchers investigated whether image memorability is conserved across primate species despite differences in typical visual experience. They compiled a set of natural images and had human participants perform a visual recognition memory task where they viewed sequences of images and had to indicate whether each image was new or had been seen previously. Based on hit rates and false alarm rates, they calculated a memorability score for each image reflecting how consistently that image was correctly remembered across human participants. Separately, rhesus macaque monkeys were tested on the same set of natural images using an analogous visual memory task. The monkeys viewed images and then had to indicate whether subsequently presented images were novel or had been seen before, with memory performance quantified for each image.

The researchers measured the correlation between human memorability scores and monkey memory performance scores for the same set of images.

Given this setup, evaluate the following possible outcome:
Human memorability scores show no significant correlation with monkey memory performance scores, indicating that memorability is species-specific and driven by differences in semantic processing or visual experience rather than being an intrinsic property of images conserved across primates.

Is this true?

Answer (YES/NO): NO